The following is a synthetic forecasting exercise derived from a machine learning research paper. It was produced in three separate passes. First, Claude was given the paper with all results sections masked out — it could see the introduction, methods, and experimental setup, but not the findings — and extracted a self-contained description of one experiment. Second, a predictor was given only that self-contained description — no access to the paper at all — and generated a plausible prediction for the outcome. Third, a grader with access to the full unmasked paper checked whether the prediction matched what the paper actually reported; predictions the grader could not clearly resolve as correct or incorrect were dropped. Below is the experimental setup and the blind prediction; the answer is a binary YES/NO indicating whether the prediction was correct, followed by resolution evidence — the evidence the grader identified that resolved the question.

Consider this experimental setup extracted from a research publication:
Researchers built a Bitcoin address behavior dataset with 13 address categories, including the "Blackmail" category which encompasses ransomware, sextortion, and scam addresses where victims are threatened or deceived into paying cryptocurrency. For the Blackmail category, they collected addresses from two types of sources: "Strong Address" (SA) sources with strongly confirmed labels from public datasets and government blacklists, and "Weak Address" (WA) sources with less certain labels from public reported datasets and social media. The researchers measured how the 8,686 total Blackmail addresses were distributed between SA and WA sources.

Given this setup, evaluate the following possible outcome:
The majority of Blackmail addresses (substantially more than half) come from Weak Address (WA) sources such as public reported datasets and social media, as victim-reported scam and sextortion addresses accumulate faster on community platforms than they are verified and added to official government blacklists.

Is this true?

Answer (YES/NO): YES